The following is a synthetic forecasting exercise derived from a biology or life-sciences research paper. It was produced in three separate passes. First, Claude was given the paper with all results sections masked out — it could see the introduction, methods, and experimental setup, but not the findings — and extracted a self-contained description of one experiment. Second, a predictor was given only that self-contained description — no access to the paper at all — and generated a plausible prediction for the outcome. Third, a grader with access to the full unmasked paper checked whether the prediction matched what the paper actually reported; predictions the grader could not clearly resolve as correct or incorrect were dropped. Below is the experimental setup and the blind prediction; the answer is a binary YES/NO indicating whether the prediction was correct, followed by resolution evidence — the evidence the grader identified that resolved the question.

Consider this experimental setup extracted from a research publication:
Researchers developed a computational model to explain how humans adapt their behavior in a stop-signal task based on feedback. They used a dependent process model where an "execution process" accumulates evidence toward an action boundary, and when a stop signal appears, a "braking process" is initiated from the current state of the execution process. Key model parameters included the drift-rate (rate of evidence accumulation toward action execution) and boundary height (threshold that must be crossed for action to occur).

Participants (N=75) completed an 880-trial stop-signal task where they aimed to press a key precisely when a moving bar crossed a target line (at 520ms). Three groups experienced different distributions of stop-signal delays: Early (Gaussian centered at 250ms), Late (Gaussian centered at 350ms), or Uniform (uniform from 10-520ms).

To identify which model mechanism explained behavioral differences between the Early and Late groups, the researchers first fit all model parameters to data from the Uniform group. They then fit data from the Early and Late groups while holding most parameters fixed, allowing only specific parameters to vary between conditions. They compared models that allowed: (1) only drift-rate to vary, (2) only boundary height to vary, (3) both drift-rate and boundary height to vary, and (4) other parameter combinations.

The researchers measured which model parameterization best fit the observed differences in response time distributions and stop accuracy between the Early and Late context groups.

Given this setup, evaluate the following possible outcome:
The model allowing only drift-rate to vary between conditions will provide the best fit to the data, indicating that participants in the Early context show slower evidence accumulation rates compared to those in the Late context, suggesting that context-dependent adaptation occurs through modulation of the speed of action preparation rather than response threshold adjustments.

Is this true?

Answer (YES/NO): NO